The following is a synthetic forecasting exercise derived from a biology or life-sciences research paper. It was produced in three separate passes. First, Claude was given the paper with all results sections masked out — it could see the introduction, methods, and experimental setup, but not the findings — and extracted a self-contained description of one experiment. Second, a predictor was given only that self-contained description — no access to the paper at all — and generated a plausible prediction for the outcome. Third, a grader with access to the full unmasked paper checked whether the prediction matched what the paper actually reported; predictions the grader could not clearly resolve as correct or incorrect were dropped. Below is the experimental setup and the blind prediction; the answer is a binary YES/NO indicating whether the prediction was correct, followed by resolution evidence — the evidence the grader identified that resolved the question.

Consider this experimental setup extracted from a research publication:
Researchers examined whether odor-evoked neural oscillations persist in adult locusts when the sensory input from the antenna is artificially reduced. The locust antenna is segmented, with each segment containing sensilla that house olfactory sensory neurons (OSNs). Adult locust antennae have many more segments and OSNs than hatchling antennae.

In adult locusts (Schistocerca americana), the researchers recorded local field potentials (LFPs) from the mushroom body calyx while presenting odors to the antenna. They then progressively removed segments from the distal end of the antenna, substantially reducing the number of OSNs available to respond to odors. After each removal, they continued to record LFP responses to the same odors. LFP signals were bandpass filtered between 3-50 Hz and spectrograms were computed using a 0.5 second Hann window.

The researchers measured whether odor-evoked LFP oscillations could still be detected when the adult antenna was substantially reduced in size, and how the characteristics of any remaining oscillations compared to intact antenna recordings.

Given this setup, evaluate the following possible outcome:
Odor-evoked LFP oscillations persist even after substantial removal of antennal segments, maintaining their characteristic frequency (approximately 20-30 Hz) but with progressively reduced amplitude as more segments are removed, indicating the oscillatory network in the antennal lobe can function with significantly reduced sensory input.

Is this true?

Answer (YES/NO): NO